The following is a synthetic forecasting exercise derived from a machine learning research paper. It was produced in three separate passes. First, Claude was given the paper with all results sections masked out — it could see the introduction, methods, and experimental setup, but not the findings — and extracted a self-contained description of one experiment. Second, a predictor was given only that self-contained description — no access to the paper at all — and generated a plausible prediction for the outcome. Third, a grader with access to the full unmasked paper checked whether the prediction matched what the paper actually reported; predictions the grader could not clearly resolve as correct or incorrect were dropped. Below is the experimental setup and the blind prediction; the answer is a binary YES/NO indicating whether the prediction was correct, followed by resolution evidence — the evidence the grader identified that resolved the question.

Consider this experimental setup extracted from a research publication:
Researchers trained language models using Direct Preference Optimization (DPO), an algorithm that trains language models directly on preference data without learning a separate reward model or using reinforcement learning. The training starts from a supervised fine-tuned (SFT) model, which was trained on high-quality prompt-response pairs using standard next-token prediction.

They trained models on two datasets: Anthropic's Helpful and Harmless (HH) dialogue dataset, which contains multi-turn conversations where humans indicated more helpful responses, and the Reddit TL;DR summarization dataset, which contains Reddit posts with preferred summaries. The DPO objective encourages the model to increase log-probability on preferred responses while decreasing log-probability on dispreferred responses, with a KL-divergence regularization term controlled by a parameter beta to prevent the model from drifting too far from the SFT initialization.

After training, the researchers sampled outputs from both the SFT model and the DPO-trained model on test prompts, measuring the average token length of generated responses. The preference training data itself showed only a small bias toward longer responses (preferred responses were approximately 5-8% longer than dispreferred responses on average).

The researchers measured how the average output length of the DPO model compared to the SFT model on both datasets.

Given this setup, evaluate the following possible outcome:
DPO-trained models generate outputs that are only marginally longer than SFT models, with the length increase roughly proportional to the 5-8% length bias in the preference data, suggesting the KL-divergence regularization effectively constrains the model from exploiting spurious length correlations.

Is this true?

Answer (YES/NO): NO